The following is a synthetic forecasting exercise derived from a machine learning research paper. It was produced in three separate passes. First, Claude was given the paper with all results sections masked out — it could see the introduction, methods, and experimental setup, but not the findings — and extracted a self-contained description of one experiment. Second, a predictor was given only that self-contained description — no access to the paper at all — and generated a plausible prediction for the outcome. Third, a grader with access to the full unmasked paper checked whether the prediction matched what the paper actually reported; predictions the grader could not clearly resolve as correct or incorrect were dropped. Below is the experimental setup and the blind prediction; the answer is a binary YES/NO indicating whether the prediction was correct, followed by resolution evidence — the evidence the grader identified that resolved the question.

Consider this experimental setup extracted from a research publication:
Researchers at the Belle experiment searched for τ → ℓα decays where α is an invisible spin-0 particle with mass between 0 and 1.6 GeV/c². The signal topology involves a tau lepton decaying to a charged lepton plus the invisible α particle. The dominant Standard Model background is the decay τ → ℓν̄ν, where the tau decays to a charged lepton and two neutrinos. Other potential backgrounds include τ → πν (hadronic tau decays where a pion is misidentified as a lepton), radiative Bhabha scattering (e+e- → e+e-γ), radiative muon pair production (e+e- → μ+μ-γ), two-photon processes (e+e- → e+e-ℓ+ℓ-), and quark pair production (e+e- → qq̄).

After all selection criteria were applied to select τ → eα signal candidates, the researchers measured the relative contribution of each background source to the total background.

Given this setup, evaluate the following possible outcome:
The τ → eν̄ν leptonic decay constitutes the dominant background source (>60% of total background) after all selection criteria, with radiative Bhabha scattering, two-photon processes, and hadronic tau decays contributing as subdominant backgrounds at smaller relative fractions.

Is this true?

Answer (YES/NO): YES